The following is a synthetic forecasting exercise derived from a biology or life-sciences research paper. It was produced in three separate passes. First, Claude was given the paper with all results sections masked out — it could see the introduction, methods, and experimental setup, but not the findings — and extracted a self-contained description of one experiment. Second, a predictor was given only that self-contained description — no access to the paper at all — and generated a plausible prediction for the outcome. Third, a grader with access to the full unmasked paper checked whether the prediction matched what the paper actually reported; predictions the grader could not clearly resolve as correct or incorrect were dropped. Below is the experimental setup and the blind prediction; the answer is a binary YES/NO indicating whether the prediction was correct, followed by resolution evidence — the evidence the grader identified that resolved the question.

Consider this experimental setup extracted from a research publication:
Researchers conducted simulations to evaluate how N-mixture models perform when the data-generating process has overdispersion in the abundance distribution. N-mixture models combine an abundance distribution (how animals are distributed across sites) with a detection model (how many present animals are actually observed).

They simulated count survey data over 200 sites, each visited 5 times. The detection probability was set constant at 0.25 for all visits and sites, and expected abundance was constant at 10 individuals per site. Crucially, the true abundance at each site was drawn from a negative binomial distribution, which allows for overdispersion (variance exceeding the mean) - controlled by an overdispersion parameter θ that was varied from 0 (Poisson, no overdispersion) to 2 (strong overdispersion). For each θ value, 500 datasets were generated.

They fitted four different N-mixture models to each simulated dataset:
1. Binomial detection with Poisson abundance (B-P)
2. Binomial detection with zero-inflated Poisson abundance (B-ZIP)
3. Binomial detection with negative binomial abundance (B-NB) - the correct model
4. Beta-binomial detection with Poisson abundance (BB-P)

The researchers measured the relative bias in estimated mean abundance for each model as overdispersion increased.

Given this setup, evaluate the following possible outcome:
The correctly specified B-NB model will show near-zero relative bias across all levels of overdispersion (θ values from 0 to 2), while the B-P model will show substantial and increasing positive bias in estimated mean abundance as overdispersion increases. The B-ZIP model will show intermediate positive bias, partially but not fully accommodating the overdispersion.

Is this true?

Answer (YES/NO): NO